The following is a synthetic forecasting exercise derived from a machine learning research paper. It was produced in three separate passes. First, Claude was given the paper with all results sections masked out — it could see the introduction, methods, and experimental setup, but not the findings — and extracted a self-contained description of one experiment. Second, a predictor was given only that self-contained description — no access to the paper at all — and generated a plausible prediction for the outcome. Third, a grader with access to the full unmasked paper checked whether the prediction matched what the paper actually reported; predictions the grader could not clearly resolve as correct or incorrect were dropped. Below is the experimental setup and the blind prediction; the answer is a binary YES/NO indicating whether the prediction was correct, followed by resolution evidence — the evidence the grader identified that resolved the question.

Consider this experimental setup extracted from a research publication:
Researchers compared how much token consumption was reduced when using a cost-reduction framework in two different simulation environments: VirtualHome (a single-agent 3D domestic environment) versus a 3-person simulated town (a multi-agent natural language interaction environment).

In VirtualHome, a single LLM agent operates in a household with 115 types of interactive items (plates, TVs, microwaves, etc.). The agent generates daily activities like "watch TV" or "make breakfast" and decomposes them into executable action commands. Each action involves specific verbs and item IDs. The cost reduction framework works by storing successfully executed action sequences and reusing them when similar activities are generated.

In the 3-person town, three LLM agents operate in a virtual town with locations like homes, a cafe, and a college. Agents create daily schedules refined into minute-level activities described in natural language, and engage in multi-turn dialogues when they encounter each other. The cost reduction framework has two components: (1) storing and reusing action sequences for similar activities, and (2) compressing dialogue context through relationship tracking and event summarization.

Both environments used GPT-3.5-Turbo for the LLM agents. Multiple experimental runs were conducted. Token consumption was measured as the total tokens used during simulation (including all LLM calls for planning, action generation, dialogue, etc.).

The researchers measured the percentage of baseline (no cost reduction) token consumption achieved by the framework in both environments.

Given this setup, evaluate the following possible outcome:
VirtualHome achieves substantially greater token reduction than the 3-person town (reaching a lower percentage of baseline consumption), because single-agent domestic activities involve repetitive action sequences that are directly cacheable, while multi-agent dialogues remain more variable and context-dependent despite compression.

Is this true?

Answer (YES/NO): YES